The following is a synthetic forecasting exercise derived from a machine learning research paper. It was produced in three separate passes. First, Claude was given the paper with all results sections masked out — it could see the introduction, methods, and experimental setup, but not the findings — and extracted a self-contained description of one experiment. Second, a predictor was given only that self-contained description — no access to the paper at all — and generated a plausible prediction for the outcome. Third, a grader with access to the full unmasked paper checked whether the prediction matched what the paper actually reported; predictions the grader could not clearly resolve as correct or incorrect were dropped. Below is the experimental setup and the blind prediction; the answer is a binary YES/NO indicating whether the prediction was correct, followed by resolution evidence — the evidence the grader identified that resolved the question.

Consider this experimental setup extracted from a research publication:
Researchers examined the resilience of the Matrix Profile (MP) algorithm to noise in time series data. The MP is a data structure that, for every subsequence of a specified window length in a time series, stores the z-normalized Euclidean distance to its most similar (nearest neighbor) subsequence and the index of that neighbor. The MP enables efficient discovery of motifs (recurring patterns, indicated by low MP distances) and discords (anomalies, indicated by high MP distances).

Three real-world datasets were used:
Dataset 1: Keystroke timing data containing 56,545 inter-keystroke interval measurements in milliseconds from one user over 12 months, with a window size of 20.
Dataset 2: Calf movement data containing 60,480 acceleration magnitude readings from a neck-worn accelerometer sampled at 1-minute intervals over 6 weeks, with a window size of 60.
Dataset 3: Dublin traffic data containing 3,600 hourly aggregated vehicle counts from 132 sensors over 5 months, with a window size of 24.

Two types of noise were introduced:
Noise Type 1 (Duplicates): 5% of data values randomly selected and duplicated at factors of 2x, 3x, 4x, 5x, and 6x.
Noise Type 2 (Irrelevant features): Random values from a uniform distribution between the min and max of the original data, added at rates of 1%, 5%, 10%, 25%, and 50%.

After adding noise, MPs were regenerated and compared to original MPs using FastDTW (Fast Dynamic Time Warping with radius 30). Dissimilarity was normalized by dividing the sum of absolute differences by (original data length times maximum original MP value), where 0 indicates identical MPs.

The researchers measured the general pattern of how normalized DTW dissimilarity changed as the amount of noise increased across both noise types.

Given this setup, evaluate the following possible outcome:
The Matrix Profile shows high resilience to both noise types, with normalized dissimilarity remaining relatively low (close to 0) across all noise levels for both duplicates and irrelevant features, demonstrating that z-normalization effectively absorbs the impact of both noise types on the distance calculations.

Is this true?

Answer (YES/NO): NO